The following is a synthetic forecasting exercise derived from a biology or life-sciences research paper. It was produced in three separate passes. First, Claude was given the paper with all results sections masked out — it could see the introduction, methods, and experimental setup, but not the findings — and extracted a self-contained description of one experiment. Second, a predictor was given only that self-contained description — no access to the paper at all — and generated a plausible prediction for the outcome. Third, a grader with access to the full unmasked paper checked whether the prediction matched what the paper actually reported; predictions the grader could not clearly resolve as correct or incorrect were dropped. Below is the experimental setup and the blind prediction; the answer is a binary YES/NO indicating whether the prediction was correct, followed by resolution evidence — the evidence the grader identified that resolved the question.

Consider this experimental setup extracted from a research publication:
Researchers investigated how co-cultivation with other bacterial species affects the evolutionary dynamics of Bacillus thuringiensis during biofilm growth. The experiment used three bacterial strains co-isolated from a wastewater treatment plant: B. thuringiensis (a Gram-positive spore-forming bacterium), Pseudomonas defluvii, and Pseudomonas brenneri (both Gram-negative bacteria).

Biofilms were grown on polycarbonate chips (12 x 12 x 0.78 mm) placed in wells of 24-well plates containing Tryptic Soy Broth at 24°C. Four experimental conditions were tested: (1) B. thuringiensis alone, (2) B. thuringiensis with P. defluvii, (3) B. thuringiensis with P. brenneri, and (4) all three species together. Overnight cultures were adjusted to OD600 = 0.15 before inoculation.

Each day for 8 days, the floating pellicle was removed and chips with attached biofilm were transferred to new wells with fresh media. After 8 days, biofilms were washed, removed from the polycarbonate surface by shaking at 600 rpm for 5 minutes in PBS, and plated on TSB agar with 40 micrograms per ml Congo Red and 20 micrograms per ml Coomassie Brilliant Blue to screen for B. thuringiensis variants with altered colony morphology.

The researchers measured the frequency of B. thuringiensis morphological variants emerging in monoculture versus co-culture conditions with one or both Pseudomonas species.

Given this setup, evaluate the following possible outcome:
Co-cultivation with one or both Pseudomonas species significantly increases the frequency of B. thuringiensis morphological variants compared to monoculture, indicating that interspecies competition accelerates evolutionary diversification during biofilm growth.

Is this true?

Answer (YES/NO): YES